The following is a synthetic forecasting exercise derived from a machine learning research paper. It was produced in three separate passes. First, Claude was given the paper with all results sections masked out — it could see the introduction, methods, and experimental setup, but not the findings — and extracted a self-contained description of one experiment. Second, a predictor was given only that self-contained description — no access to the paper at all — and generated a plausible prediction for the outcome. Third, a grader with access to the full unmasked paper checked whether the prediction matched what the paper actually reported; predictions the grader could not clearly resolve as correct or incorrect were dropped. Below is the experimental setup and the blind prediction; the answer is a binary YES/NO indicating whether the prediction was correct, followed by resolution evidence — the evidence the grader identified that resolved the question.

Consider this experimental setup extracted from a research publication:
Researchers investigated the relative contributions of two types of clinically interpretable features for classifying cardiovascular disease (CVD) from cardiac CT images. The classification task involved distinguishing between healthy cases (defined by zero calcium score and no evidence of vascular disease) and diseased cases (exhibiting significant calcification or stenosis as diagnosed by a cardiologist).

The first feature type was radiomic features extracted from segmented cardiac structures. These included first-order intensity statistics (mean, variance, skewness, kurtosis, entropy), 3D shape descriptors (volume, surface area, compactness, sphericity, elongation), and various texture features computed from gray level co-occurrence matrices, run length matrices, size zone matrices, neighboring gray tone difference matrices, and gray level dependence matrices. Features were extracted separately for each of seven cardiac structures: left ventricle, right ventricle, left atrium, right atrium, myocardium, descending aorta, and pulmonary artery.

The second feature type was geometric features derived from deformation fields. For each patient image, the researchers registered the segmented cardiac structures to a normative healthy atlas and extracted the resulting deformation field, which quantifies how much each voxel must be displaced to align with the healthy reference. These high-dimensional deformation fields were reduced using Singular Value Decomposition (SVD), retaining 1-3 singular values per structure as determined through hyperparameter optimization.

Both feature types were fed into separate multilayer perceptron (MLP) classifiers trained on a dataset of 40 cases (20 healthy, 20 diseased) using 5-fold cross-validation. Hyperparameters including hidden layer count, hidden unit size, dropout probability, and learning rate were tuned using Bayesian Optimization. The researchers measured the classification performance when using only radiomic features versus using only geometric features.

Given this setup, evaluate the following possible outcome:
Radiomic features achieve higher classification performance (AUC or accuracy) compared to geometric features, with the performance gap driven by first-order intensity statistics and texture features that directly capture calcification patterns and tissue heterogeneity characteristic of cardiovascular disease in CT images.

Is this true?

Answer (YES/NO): NO